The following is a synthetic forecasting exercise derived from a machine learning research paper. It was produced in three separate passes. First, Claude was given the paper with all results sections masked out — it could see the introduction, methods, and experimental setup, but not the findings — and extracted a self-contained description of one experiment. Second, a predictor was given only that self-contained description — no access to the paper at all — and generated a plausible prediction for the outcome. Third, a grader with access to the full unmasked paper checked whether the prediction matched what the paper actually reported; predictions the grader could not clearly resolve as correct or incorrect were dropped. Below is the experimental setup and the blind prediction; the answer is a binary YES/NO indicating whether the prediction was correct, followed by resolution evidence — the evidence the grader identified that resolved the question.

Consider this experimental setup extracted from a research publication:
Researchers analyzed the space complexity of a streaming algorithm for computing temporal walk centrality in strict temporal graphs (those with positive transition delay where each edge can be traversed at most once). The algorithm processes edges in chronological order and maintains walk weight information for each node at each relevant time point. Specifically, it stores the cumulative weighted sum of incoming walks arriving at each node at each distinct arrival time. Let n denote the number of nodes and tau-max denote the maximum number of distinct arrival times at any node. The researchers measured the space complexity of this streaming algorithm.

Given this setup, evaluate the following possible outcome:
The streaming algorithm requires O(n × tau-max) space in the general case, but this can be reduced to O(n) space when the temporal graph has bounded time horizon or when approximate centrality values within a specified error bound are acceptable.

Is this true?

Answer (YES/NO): NO